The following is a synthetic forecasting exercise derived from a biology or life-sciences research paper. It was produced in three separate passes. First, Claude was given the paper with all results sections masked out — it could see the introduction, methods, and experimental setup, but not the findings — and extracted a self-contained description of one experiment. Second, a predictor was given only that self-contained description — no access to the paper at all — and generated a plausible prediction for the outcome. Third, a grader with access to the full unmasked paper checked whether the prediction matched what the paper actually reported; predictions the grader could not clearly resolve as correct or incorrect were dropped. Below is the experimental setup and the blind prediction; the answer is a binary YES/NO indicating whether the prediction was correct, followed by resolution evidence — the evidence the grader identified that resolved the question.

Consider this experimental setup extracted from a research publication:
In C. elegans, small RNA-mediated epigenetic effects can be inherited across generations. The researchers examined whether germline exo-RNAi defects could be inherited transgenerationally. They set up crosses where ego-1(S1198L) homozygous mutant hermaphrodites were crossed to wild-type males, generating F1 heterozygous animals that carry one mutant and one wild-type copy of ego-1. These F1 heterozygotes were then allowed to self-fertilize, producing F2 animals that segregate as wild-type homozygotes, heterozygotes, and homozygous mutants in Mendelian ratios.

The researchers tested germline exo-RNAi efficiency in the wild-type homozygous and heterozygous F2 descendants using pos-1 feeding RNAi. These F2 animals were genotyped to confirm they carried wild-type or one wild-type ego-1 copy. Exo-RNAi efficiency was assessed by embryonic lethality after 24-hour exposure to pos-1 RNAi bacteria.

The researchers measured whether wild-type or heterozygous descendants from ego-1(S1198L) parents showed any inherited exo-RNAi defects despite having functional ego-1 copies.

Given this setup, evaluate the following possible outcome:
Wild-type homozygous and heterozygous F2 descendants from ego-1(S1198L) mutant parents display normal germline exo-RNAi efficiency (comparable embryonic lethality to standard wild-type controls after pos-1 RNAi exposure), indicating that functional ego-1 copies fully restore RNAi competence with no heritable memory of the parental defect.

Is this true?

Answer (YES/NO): NO